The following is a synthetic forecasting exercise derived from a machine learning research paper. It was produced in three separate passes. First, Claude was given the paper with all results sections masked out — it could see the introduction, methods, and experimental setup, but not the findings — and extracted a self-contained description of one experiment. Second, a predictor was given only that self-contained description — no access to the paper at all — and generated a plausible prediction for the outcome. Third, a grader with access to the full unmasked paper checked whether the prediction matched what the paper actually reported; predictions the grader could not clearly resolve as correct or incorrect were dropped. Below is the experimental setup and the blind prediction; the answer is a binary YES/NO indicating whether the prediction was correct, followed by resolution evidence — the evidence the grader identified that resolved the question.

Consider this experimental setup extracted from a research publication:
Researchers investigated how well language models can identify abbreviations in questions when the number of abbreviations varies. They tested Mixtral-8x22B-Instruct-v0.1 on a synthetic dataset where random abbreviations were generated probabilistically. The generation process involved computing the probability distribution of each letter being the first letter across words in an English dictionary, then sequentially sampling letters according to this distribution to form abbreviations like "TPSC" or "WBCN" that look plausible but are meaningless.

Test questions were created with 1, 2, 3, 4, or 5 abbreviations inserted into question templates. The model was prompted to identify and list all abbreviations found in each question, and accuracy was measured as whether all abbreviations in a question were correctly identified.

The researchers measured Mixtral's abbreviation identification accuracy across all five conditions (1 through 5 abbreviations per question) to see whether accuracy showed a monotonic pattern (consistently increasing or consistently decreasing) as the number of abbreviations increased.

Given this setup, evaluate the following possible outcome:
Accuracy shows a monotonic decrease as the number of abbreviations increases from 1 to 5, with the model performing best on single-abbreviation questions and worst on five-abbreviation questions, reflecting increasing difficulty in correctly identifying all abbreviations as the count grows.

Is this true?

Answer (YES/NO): NO